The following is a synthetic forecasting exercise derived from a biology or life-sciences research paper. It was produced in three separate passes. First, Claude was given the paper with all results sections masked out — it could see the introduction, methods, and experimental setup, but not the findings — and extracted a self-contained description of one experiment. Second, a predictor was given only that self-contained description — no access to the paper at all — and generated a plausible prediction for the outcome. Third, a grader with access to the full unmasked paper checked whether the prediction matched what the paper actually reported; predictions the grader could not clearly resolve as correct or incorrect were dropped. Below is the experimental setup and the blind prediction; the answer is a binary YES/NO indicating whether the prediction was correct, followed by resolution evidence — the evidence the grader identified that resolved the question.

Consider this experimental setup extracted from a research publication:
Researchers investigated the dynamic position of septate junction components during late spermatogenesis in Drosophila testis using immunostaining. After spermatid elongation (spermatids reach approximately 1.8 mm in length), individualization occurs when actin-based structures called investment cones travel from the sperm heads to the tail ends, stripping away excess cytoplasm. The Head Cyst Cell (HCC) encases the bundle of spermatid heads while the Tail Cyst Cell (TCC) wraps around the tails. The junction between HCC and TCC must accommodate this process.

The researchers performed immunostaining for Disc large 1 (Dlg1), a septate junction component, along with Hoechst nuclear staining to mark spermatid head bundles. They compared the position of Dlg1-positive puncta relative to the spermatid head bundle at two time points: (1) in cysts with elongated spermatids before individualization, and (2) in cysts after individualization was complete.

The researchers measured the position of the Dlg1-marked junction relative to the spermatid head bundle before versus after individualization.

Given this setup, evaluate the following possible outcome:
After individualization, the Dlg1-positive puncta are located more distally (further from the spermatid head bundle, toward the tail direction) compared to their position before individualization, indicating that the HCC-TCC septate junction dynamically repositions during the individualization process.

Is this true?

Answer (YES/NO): NO